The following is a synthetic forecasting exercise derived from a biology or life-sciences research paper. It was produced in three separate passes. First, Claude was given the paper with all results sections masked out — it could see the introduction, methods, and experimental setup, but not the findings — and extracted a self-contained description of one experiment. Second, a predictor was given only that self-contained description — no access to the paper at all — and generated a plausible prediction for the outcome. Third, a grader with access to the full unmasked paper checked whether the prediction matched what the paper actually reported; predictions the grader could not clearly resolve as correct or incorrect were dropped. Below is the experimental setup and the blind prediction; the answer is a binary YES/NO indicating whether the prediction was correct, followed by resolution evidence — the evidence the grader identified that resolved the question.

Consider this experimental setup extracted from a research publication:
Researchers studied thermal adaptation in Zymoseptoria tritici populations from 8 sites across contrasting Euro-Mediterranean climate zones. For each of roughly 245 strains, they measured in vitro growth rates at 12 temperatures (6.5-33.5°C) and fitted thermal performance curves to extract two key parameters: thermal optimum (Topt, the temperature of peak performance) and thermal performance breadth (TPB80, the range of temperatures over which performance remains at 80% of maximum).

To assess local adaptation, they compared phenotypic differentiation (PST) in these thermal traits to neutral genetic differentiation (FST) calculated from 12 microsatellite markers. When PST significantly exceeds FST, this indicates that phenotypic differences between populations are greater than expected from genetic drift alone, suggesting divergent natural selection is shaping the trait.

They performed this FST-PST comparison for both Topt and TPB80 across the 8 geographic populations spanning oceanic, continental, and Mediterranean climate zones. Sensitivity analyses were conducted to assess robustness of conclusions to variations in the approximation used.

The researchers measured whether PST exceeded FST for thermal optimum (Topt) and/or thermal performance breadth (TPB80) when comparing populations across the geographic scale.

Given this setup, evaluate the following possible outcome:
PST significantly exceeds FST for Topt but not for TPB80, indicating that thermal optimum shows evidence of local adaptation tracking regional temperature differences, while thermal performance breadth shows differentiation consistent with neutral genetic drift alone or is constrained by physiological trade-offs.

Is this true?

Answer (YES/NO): NO